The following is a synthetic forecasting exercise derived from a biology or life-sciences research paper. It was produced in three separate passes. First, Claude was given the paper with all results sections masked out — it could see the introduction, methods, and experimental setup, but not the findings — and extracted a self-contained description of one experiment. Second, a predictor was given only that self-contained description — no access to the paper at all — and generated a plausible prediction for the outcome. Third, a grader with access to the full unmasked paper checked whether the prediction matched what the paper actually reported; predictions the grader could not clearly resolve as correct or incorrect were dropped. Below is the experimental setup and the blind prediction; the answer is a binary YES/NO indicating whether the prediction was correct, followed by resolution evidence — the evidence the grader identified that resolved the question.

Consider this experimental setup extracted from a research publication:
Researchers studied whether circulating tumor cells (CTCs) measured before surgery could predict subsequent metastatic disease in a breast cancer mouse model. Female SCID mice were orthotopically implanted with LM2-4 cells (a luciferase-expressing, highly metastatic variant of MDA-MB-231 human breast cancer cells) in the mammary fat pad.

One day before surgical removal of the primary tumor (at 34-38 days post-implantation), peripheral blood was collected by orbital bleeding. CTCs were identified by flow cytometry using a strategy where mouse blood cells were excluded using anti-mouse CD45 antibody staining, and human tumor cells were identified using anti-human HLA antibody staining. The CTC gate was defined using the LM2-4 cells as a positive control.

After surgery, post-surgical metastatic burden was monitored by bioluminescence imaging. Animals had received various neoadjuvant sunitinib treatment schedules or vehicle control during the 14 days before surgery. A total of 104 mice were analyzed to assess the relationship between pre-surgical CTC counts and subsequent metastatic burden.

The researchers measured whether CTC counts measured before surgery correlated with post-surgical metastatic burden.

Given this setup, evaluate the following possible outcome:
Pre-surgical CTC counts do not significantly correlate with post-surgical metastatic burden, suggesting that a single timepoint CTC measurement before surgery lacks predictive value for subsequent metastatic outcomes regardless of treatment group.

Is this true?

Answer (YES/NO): YES